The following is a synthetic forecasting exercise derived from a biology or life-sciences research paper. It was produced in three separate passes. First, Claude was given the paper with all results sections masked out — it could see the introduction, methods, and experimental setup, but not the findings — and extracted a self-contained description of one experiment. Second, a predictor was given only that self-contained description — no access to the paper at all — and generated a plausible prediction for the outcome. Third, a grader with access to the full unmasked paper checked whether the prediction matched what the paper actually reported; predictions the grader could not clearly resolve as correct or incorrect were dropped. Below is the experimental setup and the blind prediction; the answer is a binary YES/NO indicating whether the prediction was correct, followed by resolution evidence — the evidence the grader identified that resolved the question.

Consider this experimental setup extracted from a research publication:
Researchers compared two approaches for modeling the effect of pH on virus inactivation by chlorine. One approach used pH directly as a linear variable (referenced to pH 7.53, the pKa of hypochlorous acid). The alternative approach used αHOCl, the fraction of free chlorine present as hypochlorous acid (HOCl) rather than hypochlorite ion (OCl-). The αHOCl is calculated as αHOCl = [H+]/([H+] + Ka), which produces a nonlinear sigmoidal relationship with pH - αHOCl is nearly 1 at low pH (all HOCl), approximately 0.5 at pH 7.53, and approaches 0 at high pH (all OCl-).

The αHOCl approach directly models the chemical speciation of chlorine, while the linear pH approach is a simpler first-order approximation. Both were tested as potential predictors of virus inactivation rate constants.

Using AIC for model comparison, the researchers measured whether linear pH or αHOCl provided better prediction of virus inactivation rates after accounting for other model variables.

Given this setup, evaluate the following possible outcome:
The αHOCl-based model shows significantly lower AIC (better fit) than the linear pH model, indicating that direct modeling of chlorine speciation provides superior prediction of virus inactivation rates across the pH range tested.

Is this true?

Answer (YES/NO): NO